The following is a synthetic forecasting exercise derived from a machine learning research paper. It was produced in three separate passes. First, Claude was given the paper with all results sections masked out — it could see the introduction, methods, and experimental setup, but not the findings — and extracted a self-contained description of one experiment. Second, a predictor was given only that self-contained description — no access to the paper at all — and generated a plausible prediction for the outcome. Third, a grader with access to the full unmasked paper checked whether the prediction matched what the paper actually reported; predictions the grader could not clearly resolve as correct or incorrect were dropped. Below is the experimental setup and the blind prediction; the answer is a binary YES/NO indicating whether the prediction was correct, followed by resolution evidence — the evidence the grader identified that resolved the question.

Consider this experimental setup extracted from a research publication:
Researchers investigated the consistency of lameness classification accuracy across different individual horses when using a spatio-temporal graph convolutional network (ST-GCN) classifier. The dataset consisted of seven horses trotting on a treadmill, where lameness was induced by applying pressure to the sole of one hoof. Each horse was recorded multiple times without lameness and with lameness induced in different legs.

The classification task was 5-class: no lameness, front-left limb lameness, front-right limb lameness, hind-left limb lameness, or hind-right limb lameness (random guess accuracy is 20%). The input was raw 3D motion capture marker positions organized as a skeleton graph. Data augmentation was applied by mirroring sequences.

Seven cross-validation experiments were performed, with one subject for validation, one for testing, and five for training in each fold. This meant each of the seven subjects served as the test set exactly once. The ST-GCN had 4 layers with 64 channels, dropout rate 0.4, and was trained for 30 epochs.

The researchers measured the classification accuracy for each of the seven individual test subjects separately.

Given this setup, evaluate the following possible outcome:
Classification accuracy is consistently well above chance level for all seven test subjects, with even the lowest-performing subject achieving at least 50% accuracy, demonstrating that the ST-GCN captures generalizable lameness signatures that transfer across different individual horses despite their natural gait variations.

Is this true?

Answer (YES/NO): NO